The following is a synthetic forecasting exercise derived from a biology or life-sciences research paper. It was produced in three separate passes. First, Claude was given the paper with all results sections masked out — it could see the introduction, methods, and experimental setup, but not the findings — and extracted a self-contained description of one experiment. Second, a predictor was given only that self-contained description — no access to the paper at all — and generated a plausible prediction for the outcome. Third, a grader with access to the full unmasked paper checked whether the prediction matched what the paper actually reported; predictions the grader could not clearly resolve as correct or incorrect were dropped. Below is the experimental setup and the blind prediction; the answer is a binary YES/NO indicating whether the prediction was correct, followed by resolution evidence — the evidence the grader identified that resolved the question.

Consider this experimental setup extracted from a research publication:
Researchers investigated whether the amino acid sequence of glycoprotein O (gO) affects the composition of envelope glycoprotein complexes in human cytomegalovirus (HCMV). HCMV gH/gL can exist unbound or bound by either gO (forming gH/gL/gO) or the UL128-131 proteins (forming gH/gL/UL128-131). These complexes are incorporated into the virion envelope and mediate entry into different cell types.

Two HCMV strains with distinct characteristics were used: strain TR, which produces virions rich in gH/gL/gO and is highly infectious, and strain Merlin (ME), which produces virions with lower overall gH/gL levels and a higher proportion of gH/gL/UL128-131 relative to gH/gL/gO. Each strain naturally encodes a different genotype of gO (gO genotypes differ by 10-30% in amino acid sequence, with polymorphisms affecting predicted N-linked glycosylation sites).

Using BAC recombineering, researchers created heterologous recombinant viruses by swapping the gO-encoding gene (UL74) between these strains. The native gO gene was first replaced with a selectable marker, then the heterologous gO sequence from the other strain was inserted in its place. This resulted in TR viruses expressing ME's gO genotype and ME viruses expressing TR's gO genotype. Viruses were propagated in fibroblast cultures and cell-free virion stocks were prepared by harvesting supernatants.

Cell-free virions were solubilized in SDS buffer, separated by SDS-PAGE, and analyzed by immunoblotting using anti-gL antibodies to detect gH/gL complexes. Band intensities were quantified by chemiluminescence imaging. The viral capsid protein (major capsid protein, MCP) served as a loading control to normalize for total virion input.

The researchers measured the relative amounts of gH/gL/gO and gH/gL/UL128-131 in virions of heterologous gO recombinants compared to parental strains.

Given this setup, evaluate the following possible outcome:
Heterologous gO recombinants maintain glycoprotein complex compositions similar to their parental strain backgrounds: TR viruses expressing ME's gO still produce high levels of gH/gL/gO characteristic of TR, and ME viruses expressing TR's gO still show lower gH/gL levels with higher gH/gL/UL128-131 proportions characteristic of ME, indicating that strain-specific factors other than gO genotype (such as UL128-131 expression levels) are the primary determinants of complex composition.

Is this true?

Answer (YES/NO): YES